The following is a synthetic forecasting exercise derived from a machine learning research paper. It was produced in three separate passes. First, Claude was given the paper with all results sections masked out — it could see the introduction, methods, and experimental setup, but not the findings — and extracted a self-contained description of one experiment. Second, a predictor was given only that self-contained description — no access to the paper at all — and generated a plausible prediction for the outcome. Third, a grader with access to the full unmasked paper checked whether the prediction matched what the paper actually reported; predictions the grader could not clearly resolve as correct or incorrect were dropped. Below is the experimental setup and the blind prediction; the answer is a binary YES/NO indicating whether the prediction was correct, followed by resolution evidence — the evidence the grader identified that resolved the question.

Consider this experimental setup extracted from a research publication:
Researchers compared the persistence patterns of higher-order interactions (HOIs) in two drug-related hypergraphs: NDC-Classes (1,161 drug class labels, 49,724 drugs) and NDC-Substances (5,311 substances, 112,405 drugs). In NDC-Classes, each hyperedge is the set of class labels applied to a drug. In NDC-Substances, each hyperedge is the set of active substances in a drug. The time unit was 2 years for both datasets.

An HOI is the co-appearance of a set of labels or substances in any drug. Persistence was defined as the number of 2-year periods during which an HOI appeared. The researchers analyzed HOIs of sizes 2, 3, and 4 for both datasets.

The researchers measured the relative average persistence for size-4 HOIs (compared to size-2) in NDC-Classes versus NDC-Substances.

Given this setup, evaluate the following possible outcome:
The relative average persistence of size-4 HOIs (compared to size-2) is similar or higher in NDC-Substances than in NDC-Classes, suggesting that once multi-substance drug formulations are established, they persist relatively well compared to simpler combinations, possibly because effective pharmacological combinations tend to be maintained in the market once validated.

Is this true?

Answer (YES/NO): NO